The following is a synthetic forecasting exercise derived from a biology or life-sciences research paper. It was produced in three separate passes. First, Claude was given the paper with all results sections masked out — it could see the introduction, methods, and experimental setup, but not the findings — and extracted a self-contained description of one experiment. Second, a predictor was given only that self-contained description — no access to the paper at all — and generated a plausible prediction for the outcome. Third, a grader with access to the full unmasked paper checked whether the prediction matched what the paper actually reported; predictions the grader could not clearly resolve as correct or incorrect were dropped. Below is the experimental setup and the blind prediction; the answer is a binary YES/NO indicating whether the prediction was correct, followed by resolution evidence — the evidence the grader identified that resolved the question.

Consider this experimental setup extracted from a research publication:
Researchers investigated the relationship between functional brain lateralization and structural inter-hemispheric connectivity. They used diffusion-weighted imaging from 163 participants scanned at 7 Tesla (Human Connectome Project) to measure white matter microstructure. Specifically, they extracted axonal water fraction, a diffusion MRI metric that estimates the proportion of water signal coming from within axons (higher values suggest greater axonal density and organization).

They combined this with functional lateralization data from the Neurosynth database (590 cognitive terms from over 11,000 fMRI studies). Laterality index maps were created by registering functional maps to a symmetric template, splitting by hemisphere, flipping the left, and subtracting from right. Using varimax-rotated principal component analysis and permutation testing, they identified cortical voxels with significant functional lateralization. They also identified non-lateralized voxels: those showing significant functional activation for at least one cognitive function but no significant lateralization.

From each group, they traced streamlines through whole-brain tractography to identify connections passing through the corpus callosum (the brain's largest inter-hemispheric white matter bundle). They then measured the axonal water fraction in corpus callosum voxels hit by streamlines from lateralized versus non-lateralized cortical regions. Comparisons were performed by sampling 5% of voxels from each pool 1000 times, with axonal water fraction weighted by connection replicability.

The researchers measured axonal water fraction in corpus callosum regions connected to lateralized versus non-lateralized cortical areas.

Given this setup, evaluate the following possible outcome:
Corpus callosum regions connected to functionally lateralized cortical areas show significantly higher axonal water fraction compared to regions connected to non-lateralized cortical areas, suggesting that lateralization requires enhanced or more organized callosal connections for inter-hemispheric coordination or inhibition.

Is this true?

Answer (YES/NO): NO